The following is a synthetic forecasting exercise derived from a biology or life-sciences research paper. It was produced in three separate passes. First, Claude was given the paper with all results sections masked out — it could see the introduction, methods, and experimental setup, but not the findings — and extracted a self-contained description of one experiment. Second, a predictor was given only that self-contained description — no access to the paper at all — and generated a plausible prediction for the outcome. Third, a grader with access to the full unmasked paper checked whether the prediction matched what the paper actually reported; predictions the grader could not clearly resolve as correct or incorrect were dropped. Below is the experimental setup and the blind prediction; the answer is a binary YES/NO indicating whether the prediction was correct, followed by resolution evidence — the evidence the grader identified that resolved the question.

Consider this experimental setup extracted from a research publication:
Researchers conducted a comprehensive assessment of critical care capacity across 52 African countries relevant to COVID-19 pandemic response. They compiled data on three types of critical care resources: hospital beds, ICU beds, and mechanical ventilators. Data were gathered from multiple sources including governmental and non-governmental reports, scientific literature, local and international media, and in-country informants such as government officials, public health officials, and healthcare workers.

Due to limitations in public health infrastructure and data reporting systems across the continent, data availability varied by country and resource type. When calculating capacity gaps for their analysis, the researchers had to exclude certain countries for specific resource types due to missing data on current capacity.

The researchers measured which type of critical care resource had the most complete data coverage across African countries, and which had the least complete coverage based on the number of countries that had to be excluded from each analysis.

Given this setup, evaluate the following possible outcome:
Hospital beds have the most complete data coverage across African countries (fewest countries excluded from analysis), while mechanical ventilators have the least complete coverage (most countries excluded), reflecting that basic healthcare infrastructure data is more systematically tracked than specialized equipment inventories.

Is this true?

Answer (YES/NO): YES